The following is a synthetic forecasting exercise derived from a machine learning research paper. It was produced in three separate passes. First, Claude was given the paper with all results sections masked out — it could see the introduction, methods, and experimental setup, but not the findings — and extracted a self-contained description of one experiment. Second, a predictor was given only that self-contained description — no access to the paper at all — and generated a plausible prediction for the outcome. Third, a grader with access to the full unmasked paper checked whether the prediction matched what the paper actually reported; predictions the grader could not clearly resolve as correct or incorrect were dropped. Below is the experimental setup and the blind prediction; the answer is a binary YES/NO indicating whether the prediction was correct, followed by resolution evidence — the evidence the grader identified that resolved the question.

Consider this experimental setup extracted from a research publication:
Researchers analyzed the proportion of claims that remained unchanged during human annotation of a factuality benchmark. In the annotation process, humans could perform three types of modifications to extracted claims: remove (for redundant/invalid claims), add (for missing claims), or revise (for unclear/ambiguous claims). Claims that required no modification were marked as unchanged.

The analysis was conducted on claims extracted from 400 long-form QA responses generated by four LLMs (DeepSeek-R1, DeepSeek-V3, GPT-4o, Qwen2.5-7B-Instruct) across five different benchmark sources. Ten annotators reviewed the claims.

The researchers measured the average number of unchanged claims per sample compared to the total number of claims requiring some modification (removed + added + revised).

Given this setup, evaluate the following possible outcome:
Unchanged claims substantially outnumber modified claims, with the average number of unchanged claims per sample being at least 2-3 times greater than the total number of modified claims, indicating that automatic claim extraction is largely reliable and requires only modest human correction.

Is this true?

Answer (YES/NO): YES